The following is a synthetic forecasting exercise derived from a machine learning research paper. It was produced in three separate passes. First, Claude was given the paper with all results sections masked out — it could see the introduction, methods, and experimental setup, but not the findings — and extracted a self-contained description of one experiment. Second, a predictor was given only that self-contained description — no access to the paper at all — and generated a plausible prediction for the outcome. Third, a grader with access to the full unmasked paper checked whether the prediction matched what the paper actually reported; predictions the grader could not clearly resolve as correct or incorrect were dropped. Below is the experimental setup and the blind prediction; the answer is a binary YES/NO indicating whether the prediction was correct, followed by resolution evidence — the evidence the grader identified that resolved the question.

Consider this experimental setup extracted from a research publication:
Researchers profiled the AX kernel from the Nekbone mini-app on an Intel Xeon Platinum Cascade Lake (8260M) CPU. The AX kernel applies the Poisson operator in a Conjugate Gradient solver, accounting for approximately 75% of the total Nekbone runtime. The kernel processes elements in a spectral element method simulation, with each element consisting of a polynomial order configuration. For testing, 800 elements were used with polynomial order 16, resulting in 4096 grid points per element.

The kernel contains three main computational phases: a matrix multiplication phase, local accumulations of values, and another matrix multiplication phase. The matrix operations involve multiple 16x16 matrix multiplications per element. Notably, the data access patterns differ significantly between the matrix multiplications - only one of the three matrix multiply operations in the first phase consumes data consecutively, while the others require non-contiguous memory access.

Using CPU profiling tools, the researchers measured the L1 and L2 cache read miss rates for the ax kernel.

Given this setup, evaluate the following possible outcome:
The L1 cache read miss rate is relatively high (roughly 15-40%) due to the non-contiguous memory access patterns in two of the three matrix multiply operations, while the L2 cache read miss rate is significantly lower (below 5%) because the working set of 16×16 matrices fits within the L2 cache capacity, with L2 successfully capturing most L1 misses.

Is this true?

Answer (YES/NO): NO